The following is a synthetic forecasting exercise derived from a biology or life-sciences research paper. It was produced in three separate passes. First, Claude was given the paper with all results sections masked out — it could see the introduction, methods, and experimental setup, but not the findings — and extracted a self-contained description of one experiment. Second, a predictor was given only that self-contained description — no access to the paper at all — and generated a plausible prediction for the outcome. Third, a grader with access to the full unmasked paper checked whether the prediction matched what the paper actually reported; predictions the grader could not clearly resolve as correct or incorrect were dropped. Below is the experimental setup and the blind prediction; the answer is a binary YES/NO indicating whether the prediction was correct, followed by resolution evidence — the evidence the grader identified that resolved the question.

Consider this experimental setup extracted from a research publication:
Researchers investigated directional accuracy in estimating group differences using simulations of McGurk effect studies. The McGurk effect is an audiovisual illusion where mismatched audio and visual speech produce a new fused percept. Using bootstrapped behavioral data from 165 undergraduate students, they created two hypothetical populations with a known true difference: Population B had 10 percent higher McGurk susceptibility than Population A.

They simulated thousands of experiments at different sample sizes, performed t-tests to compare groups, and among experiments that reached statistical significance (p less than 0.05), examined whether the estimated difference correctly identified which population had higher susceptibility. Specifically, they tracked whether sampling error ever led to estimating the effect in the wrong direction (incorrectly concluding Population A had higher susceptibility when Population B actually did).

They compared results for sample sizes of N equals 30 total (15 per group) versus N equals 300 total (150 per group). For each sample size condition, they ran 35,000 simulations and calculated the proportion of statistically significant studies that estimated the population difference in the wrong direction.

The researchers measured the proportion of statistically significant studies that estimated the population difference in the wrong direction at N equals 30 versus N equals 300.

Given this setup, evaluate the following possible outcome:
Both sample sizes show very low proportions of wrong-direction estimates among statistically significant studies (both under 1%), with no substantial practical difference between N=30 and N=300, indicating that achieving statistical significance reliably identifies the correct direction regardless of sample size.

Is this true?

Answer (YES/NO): NO